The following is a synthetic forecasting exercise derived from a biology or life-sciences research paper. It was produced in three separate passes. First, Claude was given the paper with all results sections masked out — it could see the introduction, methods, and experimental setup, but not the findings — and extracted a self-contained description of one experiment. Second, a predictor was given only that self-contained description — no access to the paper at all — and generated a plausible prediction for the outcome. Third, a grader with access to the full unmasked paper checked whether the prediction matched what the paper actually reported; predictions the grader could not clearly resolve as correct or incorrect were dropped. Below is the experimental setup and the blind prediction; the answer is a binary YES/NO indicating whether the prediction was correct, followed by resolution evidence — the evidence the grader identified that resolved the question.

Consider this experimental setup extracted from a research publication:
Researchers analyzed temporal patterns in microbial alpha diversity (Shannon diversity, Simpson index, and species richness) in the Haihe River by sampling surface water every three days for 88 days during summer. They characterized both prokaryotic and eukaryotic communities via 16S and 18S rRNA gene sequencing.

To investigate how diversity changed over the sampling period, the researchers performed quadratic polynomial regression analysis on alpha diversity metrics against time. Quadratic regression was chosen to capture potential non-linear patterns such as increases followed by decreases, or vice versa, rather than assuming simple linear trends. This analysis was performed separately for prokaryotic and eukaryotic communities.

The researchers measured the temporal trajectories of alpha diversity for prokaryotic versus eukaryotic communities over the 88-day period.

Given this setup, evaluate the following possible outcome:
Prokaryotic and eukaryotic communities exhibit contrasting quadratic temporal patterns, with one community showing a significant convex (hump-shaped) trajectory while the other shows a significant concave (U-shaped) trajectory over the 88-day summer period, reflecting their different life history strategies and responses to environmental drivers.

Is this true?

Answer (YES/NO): NO